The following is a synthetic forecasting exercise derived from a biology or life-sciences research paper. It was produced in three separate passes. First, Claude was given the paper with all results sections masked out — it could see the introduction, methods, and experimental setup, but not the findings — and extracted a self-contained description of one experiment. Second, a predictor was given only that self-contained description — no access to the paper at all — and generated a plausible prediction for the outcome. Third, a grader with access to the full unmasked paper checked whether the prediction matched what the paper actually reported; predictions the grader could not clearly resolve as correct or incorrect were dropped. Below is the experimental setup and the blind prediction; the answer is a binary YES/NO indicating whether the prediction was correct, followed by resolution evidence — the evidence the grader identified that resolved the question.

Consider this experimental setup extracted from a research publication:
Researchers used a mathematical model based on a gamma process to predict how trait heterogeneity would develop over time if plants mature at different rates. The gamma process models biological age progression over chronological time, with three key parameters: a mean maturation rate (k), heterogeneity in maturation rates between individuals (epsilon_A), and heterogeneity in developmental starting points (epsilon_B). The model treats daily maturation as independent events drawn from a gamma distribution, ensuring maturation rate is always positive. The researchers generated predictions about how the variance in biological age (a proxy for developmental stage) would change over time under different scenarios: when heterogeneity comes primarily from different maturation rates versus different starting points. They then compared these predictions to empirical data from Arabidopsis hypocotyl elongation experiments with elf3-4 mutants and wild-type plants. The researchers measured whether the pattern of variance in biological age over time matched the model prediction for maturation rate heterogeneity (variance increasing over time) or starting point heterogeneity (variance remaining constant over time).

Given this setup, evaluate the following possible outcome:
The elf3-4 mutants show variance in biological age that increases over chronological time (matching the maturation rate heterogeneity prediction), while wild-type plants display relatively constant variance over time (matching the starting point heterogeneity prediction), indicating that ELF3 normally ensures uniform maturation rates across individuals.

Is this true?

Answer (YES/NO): NO